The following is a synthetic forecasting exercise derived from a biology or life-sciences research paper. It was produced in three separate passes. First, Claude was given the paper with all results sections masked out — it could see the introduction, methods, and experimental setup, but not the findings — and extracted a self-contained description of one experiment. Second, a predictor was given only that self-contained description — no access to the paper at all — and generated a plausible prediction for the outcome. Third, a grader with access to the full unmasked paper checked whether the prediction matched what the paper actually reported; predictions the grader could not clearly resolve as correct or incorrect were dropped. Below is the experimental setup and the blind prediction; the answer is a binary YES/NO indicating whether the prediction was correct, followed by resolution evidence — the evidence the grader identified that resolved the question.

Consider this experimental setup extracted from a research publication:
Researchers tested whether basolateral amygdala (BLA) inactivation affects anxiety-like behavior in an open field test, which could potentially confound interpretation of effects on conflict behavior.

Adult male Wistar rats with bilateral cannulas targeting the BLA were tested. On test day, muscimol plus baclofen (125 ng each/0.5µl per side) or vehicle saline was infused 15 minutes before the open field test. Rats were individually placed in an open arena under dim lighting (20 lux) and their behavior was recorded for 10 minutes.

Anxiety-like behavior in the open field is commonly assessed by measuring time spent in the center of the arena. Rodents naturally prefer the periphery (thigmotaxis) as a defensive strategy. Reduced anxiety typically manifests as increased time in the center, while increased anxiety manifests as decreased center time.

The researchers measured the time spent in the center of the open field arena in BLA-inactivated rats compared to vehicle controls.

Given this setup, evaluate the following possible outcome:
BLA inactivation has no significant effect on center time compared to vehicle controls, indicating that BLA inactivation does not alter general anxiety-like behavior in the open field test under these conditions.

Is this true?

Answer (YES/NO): YES